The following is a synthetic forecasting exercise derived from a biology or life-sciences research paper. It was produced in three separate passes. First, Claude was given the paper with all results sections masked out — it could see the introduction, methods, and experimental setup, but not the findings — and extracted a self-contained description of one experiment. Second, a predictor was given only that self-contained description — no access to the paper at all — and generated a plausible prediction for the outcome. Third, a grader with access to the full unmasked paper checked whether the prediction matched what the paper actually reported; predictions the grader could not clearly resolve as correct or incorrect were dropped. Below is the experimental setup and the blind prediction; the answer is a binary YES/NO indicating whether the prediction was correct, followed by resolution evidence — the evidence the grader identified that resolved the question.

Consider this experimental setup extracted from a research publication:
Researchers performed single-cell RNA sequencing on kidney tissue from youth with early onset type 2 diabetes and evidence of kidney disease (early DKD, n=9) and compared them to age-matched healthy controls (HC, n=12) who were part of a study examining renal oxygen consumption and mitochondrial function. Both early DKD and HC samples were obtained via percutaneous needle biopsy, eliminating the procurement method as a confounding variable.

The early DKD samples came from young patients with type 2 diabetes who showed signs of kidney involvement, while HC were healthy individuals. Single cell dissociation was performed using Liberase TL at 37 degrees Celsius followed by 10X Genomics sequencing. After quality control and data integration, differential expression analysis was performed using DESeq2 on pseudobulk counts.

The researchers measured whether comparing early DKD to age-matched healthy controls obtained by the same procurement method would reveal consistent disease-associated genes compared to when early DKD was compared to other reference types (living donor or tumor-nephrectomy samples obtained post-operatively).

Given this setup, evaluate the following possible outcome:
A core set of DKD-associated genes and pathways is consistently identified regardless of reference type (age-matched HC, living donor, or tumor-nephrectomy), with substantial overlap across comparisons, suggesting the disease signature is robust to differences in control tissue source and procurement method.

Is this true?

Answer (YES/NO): NO